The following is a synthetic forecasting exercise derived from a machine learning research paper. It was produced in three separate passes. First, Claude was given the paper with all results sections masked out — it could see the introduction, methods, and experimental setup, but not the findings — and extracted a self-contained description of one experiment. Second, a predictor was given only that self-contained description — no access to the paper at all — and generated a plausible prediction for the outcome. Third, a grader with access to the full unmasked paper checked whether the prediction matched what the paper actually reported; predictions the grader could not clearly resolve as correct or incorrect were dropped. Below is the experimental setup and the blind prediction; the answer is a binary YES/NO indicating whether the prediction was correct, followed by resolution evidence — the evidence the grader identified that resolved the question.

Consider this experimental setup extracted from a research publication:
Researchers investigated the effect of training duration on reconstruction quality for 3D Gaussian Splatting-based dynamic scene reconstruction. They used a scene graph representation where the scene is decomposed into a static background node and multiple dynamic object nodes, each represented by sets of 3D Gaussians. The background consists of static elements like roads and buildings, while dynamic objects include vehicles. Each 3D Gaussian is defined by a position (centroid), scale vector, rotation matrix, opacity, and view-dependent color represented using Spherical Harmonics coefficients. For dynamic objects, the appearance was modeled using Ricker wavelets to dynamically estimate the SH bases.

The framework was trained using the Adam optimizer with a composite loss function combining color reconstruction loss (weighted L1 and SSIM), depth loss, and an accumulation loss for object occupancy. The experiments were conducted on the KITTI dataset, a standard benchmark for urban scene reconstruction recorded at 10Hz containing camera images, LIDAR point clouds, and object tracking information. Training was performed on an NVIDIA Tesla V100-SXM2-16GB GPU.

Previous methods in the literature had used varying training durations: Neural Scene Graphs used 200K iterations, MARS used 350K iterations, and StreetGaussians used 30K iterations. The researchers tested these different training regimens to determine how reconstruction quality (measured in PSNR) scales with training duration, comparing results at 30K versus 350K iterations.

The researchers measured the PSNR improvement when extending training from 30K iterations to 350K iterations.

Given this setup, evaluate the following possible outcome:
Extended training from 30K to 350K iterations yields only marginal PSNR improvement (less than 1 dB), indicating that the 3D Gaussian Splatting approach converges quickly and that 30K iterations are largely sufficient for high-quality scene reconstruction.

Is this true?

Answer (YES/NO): YES